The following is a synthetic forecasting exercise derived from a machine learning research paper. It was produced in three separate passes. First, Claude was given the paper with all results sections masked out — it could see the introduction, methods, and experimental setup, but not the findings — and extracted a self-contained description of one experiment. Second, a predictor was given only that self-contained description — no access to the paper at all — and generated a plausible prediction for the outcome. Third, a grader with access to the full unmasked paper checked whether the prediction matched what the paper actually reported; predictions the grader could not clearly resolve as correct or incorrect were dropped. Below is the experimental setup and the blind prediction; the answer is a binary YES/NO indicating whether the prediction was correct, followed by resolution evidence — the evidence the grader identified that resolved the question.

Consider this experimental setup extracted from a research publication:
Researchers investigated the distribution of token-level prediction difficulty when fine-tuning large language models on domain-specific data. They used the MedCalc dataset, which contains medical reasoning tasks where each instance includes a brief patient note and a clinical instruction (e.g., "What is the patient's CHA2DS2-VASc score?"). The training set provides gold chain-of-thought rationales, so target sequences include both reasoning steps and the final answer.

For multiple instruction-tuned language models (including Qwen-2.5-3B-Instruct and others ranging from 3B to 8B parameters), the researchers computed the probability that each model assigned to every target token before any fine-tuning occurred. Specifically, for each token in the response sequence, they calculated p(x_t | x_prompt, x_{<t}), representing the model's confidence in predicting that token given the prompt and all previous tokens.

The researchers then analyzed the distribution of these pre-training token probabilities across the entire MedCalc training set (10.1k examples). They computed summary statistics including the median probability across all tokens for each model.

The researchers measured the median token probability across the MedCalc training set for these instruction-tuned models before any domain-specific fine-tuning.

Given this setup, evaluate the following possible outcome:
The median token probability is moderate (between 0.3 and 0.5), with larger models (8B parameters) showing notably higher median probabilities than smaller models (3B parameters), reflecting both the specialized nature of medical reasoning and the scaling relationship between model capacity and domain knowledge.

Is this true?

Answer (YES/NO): NO